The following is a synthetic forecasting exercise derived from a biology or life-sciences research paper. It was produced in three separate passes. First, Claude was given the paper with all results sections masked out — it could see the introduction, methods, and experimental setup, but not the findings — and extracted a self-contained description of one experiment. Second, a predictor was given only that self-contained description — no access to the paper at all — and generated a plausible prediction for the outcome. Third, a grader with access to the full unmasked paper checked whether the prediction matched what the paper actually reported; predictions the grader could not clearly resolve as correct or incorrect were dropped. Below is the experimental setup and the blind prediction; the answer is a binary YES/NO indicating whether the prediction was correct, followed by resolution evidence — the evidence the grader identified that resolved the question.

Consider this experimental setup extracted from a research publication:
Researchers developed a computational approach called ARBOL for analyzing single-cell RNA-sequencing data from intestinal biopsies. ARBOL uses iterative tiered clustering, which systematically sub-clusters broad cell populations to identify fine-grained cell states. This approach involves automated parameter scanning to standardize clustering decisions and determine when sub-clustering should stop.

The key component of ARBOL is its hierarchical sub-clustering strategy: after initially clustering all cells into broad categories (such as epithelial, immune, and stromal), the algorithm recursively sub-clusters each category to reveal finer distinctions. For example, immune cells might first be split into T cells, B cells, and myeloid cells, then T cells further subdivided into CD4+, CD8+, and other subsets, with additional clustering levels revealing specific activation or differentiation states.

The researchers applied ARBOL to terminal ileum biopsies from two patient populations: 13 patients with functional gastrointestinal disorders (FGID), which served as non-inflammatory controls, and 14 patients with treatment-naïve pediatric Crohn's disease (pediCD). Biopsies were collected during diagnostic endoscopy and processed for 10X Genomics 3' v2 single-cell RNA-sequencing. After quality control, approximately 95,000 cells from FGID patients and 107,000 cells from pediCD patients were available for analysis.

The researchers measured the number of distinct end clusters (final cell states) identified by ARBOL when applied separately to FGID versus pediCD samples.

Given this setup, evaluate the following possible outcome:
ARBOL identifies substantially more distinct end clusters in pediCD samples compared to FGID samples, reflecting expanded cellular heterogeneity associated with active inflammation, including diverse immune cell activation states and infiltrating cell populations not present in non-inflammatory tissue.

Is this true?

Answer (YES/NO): YES